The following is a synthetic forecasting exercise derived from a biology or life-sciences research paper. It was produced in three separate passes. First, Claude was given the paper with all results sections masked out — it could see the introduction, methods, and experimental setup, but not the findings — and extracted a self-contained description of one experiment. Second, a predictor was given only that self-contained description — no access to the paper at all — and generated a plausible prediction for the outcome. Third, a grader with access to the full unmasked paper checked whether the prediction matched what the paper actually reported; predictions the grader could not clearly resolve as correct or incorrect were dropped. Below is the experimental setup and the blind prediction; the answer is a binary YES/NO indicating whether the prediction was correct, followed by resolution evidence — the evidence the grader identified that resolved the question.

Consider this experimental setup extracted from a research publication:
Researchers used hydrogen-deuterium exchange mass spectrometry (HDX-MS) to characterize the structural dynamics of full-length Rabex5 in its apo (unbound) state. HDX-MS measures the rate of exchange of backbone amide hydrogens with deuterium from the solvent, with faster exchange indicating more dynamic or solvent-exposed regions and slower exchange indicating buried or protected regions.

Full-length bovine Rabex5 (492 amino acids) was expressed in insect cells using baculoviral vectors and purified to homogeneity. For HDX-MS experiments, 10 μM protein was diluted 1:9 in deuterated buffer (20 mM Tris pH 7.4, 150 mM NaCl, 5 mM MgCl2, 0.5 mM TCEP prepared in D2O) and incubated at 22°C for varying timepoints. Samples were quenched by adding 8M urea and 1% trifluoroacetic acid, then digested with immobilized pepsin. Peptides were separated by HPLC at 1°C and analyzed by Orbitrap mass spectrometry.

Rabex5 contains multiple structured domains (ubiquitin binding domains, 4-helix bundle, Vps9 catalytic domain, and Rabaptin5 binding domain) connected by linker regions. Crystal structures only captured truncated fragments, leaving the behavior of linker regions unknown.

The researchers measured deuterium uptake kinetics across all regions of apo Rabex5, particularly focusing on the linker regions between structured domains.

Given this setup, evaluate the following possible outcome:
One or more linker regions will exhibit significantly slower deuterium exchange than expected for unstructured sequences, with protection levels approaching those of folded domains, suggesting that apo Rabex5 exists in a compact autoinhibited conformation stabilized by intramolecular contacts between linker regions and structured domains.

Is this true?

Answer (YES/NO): NO